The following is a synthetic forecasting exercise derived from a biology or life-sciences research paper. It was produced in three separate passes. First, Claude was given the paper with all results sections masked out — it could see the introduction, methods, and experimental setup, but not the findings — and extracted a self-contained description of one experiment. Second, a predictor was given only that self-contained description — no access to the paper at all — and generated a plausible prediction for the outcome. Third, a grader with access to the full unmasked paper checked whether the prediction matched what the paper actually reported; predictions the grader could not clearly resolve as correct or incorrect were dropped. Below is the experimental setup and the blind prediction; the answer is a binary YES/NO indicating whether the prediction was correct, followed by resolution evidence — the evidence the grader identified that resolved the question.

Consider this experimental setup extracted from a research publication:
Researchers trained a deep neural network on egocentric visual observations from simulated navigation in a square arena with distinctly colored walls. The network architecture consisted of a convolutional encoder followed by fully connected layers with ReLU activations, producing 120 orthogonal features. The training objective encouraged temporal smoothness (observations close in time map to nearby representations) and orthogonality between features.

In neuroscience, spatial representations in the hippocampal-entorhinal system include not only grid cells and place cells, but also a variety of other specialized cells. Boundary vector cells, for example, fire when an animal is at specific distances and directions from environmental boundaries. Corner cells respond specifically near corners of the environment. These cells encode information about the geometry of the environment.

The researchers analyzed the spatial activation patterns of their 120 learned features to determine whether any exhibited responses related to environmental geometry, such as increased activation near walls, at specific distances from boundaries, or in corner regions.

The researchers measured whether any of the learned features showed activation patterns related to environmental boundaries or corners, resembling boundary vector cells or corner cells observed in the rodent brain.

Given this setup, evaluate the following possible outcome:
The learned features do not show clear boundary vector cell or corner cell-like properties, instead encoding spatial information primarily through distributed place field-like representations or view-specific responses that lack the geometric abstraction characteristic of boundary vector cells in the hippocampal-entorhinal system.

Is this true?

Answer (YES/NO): NO